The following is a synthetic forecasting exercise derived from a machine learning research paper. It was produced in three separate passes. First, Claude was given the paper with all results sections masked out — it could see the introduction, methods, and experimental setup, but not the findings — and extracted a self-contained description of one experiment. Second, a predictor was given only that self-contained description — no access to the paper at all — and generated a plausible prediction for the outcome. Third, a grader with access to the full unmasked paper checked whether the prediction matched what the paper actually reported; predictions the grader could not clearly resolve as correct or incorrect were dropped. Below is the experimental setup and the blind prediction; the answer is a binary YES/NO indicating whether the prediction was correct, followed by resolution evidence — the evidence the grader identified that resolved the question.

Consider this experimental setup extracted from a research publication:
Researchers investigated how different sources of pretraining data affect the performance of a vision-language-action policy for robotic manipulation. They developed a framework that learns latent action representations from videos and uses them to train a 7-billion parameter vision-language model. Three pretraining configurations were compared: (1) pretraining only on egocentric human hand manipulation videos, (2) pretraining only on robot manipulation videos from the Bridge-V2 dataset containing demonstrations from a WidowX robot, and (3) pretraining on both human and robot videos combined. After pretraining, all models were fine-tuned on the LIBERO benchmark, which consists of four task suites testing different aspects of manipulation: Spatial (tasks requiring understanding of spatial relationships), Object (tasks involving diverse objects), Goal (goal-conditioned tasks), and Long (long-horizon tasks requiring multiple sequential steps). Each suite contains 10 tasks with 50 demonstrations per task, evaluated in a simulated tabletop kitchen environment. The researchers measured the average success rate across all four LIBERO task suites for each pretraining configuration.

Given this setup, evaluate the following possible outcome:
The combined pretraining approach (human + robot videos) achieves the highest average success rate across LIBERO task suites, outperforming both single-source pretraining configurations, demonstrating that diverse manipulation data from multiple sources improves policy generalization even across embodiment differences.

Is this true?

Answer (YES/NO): YES